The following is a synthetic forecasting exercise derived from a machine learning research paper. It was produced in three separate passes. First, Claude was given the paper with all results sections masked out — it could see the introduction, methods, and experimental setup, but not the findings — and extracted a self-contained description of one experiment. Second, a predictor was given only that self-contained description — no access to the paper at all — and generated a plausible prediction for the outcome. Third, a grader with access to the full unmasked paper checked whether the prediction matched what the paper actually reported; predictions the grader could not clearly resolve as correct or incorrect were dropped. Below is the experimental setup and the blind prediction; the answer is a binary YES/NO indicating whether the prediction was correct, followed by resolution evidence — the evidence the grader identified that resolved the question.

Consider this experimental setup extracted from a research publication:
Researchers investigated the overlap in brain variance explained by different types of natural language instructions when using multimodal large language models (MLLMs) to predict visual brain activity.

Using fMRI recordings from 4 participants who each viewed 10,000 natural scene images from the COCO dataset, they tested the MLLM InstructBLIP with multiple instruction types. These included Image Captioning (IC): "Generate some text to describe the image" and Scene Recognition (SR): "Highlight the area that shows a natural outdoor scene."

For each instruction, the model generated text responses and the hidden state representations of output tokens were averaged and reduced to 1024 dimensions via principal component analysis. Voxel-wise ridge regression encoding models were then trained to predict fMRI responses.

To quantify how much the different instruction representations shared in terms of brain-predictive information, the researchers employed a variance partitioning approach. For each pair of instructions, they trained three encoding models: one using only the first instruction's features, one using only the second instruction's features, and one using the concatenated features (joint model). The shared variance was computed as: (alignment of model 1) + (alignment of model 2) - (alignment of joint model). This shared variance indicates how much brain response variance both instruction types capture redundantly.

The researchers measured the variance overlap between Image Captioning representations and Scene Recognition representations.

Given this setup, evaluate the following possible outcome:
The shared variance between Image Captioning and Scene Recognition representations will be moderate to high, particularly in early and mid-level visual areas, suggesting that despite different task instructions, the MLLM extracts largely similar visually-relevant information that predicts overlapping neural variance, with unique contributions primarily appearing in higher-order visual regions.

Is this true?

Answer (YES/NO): NO